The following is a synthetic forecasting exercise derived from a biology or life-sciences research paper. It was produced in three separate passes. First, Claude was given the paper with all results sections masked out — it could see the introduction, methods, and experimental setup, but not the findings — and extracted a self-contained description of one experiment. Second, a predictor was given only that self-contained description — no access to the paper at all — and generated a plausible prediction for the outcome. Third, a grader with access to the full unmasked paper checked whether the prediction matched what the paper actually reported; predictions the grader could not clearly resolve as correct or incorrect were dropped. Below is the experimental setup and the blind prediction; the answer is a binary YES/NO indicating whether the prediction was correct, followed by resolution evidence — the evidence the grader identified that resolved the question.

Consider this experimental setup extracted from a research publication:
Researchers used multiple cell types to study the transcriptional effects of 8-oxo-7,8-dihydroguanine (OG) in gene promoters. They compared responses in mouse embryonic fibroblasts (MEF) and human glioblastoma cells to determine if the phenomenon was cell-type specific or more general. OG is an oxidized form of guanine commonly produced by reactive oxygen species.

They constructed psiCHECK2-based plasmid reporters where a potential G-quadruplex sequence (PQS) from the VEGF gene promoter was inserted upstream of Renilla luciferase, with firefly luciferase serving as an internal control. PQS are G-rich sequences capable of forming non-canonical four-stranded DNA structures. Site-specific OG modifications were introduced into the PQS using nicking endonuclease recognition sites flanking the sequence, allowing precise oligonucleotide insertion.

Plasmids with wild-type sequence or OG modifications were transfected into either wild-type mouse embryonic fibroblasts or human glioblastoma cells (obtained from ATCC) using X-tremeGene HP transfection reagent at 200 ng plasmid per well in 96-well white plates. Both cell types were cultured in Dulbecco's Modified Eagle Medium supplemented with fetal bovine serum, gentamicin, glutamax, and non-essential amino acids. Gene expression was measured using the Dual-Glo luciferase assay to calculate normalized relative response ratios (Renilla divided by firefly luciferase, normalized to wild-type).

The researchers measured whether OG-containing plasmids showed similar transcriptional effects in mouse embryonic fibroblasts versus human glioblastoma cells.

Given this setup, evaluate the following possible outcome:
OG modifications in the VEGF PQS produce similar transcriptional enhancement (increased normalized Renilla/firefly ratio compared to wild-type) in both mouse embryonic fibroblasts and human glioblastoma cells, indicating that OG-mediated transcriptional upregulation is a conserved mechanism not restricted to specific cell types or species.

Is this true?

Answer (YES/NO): YES